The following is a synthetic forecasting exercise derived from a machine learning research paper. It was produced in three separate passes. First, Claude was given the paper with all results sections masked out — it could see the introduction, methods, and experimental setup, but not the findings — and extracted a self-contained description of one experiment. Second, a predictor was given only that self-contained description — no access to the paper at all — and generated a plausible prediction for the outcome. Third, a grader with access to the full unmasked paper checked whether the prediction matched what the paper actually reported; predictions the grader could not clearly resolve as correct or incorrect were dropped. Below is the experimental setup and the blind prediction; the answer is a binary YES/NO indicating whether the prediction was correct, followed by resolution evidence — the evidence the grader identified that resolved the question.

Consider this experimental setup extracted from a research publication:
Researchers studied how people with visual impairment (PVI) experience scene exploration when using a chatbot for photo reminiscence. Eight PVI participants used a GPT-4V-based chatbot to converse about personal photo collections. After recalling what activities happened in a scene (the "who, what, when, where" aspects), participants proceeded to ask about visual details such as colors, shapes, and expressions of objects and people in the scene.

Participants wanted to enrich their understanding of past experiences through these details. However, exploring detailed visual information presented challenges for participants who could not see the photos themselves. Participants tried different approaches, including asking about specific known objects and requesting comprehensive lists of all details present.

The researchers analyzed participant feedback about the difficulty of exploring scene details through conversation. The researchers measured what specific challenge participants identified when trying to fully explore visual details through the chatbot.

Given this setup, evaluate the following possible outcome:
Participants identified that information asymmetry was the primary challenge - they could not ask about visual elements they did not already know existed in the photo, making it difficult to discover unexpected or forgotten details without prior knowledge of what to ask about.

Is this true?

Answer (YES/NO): YES